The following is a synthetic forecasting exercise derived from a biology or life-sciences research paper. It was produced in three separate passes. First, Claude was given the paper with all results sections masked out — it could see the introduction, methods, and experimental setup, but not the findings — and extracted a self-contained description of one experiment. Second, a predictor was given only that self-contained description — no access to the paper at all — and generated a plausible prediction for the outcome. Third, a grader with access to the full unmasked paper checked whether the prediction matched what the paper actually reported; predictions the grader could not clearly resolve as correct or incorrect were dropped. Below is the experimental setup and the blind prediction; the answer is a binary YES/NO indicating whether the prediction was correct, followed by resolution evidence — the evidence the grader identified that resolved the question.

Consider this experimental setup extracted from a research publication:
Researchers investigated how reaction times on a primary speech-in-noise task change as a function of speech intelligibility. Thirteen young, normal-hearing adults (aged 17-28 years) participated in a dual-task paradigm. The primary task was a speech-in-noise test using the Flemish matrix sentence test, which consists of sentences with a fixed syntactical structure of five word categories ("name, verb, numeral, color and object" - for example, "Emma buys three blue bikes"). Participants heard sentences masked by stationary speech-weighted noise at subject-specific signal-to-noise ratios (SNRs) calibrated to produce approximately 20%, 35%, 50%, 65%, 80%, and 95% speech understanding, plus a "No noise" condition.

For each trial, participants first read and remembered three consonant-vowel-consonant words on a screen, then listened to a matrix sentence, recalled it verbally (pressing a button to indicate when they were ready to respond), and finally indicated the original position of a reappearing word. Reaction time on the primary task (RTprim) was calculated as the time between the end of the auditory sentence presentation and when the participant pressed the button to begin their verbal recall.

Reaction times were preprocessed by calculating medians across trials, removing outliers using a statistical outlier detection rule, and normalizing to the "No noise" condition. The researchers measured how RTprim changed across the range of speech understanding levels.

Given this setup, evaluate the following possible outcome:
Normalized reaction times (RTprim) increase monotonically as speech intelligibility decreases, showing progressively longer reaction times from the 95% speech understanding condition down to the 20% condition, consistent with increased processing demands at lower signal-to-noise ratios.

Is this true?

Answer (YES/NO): YES